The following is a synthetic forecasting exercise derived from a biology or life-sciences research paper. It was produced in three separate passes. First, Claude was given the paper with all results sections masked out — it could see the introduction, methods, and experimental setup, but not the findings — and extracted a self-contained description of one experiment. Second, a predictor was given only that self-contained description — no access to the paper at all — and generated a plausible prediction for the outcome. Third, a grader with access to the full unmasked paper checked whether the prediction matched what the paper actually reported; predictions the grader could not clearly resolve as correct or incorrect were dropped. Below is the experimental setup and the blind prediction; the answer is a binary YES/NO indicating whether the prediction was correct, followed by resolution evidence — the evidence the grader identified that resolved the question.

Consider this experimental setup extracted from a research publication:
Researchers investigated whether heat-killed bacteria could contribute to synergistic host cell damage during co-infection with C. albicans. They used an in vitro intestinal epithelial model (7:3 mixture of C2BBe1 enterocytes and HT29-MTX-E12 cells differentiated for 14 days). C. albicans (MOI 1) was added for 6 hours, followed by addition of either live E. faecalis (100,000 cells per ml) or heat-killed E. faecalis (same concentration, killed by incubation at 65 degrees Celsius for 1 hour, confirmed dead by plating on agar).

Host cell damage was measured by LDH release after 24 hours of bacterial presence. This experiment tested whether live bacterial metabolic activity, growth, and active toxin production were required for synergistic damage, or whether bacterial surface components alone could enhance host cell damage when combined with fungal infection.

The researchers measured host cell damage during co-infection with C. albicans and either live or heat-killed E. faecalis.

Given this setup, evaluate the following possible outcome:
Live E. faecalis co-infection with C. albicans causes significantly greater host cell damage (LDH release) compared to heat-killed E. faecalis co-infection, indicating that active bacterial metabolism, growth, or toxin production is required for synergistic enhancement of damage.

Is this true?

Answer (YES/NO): YES